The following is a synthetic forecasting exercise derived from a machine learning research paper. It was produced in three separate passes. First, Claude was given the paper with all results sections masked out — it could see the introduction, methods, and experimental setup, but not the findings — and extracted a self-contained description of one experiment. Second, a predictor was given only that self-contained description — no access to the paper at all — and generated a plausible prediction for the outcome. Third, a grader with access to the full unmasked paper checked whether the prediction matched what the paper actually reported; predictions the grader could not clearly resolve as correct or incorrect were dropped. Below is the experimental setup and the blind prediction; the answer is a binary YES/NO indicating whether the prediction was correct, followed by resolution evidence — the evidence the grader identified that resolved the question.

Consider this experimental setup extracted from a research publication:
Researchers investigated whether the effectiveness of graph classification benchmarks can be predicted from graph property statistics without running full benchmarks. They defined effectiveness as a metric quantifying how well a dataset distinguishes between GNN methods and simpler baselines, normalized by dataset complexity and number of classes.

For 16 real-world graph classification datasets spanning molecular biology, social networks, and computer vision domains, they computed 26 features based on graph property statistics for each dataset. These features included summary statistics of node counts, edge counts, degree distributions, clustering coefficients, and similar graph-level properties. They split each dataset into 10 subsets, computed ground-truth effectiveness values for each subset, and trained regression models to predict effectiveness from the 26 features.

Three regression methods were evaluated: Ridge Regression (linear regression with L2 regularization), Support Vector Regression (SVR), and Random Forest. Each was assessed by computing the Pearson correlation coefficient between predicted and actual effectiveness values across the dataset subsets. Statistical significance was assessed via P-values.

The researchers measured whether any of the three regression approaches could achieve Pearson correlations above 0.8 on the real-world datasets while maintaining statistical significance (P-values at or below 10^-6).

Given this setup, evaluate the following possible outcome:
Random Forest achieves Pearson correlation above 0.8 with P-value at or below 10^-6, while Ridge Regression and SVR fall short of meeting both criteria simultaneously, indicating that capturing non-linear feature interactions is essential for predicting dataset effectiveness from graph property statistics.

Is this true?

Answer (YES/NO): NO